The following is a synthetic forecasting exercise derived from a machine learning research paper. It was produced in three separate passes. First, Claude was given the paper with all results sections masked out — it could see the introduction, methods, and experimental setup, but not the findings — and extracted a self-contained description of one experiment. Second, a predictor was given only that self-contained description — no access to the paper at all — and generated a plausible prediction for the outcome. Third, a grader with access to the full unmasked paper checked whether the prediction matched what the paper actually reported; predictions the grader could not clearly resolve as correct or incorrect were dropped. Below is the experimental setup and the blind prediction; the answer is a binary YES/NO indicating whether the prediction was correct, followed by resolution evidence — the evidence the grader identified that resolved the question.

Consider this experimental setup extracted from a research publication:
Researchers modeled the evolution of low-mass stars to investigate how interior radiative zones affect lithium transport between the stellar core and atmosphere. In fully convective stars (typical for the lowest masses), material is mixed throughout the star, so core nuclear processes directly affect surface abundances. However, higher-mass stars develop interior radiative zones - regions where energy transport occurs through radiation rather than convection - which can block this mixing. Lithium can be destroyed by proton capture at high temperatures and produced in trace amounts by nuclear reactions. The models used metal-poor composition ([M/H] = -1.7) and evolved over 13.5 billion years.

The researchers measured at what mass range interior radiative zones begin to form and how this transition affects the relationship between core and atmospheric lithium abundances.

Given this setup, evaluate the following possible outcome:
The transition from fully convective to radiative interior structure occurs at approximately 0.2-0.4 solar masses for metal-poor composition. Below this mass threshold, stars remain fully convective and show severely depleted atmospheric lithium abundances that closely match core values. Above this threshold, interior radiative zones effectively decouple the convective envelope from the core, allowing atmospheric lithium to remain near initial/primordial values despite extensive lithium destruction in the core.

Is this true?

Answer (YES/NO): NO